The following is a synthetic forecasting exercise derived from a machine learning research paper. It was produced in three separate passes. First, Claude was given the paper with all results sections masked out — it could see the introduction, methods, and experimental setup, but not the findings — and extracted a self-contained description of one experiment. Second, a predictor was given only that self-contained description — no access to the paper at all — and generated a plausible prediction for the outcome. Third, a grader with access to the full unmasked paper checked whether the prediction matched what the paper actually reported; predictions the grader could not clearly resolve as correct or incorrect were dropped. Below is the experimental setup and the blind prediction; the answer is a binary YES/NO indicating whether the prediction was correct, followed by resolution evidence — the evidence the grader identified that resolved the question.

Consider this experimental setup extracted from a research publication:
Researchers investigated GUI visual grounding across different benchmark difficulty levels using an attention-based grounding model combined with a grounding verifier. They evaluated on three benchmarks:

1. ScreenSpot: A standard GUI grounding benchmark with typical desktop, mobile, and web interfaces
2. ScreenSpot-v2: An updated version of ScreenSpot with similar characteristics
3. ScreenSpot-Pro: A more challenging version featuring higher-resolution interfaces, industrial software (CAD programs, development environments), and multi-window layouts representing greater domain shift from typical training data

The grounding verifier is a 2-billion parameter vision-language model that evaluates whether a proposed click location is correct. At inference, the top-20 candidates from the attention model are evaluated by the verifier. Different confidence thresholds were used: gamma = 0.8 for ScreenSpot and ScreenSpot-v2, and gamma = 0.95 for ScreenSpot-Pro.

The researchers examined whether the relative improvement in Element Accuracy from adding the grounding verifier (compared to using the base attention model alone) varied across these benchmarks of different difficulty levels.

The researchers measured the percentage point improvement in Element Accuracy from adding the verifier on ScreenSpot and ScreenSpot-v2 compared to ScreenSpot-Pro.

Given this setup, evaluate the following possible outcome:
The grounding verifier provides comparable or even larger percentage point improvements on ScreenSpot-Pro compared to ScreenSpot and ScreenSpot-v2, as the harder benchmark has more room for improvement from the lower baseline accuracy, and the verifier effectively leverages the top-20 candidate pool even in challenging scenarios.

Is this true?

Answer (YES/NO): YES